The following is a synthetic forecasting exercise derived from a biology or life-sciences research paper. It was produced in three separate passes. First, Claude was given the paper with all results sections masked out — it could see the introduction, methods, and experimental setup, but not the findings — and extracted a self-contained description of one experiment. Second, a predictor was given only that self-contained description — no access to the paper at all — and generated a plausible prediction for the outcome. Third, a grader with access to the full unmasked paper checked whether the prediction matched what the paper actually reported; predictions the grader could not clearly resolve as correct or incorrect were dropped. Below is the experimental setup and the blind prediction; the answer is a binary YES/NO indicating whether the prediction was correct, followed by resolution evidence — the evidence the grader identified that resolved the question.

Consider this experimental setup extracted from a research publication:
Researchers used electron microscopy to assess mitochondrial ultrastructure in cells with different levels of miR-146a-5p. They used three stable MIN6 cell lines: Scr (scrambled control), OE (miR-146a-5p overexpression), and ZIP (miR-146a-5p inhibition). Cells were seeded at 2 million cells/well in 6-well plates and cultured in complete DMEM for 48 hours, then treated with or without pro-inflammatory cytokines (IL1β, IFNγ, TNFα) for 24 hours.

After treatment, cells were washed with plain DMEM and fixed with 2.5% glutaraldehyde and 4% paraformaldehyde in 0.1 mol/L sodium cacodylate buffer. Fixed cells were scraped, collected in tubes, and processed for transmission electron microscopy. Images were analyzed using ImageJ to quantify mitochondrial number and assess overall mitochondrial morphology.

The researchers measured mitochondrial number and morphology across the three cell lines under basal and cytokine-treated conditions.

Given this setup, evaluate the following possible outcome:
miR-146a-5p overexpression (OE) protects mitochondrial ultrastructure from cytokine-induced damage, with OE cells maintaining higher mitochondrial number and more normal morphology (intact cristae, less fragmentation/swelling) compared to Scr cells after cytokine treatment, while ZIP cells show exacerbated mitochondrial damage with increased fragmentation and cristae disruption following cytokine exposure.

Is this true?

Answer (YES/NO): NO